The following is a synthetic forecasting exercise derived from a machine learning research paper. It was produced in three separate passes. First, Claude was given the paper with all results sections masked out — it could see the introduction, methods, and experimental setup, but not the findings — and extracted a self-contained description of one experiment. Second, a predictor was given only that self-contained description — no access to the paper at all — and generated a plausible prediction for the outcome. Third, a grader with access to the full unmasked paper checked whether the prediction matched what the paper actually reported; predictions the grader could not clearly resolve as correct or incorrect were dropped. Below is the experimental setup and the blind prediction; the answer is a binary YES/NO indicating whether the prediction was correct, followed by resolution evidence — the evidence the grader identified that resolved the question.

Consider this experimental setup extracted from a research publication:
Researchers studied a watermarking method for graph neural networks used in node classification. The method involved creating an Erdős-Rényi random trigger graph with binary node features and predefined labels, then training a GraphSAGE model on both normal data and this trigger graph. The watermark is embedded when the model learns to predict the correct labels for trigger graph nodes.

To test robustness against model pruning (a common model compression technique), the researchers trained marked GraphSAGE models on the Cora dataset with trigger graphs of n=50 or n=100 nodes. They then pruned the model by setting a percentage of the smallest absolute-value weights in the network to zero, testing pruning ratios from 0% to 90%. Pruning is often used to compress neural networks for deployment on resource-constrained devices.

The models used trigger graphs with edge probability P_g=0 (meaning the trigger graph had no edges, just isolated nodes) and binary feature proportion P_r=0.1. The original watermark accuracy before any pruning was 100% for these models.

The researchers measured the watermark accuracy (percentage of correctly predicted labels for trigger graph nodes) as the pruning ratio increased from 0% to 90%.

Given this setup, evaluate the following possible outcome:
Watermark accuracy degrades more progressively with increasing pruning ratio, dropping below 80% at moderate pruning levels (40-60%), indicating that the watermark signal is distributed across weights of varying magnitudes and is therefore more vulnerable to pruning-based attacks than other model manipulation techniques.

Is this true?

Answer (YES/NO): NO